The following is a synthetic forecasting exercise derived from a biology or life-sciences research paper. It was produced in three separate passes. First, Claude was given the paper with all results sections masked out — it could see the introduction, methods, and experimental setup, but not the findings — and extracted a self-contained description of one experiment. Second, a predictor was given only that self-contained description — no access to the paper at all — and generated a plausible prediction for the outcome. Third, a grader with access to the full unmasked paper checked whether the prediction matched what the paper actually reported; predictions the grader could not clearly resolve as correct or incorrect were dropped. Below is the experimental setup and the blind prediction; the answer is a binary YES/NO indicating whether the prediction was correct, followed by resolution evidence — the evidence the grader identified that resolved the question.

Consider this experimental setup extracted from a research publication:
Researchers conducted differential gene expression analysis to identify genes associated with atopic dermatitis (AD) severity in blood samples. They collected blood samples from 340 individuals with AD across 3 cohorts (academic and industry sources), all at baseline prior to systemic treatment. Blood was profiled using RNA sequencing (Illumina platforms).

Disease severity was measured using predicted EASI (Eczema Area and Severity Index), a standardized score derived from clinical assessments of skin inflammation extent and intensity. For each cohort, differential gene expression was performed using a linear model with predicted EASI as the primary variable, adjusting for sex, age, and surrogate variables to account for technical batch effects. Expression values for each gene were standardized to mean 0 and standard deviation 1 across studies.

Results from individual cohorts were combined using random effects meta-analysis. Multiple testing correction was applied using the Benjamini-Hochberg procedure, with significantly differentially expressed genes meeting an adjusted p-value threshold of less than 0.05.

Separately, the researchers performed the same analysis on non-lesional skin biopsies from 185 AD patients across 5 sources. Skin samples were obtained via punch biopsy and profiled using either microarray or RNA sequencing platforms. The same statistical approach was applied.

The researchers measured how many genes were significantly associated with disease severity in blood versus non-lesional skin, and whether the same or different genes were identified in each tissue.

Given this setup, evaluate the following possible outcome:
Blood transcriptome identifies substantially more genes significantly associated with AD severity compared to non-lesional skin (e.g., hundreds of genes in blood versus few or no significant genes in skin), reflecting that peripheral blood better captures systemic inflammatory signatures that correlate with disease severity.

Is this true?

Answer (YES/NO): YES